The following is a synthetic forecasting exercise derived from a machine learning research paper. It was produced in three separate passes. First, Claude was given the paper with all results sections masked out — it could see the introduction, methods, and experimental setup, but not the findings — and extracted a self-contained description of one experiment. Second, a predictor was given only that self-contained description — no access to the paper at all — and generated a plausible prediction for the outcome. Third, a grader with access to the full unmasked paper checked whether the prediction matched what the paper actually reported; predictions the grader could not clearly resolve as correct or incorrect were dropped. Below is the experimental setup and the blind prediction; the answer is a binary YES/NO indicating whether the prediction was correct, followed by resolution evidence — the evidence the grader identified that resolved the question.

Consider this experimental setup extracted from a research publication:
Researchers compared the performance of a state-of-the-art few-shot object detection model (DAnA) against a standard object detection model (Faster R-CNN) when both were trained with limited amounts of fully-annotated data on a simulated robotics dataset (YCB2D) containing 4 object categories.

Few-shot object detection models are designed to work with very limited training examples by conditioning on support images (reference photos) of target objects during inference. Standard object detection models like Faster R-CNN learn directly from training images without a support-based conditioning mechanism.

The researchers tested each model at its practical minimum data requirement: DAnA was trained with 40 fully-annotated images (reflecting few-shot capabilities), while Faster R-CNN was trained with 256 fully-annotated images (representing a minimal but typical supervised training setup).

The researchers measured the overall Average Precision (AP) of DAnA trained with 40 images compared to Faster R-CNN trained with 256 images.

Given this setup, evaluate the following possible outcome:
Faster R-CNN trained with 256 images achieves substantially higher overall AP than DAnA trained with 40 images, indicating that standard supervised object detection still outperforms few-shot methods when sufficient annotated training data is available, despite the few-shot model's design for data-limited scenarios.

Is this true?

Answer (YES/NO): YES